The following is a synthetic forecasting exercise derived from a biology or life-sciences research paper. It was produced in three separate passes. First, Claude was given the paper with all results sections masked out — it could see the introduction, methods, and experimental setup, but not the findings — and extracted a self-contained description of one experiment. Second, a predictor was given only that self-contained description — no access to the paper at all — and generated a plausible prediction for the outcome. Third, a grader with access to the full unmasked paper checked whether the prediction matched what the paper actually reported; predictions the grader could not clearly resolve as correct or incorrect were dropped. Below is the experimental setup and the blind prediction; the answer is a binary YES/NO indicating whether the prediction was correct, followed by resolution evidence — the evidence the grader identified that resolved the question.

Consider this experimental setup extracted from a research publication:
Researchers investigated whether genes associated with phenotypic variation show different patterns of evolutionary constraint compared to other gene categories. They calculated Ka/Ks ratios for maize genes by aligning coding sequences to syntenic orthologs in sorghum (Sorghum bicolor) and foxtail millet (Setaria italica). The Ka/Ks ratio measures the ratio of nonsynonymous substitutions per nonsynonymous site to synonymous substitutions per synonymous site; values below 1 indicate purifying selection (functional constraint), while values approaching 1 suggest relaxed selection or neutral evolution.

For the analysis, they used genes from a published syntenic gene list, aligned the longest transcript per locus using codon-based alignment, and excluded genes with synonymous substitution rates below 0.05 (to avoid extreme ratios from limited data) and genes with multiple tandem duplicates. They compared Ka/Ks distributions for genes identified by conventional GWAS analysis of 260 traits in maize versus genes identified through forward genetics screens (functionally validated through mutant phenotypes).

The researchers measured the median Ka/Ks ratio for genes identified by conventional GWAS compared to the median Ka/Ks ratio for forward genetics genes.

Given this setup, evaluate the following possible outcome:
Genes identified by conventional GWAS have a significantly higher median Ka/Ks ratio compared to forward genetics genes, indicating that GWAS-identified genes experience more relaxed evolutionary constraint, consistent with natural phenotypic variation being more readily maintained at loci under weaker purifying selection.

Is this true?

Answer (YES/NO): YES